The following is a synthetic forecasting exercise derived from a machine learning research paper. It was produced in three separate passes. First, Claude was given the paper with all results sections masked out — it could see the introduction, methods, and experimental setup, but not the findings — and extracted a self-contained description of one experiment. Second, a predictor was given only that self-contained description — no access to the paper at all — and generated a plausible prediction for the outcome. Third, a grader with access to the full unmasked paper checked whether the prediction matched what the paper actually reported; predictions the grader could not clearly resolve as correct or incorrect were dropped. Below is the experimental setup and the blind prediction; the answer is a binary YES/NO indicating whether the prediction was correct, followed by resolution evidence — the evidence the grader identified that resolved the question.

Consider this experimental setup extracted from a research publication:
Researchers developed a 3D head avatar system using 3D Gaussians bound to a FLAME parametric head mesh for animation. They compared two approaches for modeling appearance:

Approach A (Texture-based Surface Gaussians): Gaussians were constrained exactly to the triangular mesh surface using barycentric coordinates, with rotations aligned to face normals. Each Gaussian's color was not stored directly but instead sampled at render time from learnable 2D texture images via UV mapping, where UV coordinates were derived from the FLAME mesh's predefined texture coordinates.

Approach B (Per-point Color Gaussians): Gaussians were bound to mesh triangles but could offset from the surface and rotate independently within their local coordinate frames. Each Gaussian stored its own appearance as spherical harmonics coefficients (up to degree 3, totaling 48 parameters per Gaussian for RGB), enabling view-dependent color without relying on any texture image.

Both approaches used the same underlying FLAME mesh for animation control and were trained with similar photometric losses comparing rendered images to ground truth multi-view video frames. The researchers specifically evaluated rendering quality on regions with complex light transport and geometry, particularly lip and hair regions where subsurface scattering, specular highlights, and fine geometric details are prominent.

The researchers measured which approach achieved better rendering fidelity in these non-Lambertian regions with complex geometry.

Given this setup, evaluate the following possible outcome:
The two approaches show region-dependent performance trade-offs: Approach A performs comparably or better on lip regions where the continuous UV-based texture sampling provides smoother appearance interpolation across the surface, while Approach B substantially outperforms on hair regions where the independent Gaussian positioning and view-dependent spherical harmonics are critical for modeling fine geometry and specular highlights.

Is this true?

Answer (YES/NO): NO